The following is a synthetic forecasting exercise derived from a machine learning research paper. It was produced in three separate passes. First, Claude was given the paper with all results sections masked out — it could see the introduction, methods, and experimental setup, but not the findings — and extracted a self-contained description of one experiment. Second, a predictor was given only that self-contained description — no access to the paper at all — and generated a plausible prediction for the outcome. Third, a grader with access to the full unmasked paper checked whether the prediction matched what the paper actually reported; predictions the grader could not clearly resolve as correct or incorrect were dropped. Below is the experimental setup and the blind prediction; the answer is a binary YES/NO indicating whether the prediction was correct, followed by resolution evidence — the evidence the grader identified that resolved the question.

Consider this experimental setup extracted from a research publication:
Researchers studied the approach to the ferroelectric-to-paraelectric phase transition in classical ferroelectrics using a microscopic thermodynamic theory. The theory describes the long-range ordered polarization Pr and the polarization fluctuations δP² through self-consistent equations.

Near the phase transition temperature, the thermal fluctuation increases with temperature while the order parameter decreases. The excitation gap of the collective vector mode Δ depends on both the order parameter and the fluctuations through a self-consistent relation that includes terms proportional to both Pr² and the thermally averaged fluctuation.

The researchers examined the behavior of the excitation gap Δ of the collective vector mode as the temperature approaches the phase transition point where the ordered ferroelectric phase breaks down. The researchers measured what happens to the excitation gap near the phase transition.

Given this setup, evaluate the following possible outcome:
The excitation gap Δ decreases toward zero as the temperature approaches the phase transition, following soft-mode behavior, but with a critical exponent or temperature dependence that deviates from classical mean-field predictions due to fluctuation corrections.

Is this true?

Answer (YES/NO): NO